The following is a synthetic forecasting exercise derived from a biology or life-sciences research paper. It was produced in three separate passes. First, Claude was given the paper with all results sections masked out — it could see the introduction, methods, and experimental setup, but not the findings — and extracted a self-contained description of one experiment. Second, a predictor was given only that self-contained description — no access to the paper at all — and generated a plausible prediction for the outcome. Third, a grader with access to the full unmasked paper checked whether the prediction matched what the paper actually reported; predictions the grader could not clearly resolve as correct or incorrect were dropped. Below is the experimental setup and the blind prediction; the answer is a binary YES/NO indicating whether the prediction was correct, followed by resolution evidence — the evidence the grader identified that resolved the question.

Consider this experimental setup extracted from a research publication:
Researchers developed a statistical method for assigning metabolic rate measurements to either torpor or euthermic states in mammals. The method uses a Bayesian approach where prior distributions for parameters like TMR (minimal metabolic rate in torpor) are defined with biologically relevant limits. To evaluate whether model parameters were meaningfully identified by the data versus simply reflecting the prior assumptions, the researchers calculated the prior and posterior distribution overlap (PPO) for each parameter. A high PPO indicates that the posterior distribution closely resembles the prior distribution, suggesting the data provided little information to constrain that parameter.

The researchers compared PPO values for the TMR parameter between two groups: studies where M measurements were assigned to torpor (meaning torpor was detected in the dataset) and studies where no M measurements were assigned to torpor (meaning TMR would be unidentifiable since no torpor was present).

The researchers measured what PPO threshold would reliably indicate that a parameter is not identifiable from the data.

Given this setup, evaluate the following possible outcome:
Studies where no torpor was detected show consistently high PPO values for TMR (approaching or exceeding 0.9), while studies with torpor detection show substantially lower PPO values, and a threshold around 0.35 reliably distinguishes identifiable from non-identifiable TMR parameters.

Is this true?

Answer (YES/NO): NO